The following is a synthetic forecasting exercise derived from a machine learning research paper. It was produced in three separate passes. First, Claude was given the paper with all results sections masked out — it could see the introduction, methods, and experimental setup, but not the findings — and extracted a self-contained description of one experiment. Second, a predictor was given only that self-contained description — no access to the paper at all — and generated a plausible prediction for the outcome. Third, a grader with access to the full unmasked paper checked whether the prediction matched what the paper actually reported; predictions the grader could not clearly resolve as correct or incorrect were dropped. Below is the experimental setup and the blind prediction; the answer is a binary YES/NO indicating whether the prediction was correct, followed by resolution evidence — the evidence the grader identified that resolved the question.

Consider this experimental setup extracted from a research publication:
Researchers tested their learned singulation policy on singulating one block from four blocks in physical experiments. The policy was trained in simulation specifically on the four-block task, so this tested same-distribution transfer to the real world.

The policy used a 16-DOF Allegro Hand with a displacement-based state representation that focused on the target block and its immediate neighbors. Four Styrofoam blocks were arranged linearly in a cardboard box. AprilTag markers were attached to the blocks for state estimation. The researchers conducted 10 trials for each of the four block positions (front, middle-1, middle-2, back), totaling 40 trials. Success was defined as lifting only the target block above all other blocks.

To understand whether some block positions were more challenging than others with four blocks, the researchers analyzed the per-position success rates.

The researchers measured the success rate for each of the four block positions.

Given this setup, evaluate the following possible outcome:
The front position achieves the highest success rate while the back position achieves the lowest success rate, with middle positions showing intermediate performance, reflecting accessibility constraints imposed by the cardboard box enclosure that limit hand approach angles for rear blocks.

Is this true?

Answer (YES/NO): NO